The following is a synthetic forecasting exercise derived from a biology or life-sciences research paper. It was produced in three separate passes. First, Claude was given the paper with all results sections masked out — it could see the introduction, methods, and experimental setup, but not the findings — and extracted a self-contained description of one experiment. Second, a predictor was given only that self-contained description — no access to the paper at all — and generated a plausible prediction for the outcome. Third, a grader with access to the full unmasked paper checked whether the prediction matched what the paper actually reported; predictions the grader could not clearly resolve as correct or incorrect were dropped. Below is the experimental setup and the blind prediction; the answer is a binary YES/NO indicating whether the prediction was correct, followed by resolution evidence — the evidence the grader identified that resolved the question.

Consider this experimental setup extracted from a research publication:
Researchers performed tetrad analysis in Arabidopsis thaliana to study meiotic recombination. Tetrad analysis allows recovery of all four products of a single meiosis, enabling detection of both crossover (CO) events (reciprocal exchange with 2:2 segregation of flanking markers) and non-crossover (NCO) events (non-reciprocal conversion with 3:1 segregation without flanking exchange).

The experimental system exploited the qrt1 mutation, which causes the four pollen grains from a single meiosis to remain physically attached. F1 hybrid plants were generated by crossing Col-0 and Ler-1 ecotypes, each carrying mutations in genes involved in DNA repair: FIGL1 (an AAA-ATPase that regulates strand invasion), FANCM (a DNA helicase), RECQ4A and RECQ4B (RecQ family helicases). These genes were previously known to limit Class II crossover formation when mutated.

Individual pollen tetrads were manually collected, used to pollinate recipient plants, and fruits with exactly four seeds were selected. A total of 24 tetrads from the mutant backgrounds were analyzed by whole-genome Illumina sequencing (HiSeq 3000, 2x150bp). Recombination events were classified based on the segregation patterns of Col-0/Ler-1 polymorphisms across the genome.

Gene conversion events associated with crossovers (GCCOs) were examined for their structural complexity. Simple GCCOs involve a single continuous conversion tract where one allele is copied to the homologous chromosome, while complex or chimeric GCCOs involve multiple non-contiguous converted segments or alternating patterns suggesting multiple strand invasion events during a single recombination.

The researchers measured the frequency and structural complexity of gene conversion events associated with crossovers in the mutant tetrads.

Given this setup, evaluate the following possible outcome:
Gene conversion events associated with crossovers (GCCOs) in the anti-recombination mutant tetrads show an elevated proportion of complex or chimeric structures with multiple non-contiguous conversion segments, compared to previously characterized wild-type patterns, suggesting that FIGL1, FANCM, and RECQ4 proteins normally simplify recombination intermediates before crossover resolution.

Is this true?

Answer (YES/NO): YES